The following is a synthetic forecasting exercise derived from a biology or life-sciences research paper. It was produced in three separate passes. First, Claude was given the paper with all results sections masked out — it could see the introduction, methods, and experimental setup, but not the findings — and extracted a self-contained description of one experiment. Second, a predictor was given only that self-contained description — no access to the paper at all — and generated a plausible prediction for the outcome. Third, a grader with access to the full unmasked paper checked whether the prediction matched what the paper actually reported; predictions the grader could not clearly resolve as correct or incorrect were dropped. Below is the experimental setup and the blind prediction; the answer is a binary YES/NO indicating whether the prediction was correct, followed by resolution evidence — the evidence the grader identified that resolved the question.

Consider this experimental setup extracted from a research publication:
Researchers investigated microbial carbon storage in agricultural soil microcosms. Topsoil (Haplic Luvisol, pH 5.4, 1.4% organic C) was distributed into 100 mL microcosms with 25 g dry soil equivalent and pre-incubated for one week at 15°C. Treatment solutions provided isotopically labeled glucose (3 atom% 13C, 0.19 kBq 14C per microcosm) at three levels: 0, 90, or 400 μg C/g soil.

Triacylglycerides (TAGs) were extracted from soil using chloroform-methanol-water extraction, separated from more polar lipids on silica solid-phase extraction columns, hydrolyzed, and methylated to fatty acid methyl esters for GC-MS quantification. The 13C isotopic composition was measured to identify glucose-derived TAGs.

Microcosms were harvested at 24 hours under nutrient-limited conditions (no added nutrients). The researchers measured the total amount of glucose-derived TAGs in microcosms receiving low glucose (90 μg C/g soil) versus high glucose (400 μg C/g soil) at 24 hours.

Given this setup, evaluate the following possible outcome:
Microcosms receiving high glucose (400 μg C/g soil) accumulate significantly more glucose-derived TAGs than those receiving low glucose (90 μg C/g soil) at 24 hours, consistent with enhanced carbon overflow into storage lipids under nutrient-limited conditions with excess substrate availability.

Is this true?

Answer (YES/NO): NO